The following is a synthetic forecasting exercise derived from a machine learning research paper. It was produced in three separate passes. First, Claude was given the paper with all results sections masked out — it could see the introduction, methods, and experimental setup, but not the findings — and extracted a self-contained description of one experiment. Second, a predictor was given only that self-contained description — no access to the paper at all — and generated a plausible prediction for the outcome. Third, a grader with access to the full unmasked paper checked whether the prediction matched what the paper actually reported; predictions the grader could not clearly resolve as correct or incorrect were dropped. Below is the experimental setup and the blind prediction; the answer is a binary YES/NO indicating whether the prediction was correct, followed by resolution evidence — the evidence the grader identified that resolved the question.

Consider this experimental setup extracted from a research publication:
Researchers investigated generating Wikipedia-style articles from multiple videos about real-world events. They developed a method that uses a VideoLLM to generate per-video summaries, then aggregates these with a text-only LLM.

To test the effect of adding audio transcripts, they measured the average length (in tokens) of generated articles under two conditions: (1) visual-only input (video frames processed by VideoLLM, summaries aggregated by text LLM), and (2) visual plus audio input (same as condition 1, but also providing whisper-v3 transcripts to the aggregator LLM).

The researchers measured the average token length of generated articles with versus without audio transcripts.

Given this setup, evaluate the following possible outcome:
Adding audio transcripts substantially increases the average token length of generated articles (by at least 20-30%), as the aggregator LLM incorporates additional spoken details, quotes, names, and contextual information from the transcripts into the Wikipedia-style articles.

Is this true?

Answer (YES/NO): NO